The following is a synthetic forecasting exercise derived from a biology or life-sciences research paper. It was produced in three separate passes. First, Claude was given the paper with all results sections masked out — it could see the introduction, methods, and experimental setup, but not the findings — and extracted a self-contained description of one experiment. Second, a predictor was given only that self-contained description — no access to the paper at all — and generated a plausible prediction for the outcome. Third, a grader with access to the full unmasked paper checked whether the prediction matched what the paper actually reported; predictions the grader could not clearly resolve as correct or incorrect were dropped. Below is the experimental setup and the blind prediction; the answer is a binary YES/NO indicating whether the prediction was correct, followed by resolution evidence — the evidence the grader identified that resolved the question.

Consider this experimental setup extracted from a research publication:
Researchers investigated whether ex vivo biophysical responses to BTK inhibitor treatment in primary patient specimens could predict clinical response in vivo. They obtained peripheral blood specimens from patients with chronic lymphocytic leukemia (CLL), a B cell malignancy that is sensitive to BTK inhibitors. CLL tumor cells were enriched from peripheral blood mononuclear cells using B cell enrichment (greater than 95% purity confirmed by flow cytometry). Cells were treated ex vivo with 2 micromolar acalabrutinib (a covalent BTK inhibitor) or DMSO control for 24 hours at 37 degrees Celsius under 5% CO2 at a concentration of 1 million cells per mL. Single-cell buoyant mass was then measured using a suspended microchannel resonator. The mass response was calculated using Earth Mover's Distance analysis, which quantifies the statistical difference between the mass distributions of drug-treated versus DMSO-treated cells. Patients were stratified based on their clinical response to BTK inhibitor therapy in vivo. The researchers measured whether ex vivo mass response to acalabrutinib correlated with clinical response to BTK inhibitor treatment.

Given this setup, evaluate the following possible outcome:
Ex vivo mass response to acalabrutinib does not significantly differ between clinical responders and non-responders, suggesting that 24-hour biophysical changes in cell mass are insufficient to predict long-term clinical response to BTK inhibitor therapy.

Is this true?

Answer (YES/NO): NO